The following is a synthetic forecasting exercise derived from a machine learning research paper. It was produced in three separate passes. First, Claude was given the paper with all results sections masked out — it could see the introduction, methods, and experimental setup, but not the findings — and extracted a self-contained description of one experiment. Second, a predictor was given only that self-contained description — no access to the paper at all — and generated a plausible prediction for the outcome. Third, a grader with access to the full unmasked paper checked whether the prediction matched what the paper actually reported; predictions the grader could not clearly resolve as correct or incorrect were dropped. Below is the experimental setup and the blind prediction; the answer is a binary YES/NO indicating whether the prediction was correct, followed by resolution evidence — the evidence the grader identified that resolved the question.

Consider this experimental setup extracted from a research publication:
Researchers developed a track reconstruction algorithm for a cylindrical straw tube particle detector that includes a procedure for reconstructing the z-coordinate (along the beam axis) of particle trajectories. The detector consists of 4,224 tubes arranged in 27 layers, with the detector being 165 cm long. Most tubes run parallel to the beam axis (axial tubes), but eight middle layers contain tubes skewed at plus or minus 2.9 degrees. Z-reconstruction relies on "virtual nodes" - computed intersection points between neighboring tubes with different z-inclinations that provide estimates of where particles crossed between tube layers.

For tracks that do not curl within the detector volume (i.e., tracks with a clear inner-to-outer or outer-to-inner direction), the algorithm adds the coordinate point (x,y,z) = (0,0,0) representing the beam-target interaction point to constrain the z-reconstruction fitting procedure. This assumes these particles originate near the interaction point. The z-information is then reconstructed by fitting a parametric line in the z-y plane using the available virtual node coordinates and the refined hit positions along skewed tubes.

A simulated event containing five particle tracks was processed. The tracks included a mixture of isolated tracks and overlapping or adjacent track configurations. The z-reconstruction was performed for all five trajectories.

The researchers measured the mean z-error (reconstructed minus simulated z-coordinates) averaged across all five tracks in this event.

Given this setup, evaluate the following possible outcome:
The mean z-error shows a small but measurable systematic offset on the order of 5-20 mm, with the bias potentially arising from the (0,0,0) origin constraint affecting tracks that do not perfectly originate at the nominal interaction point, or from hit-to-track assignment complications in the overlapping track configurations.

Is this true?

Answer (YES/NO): NO